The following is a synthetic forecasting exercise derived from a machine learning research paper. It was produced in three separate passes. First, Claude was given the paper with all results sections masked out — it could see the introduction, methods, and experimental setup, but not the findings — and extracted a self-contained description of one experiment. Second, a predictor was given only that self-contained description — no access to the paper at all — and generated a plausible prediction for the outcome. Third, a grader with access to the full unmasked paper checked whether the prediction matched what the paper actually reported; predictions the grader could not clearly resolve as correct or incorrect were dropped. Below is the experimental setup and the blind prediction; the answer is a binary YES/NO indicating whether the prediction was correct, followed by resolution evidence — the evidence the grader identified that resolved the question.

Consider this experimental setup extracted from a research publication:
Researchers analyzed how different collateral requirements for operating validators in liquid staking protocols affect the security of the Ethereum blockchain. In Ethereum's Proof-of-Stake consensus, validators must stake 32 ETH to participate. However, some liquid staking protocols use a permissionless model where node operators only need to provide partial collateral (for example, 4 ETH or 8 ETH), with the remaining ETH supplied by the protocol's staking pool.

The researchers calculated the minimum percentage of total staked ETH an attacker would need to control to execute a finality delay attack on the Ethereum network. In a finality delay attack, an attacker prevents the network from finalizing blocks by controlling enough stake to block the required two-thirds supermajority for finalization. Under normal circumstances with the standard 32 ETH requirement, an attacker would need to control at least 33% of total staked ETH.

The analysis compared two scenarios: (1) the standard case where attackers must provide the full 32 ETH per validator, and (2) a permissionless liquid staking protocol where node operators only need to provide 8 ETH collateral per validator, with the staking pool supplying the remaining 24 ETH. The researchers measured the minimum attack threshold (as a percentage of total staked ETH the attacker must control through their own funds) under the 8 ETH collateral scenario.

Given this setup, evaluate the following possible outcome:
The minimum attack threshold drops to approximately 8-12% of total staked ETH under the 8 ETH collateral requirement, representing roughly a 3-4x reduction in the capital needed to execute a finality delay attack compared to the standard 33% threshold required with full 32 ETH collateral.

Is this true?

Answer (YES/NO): YES